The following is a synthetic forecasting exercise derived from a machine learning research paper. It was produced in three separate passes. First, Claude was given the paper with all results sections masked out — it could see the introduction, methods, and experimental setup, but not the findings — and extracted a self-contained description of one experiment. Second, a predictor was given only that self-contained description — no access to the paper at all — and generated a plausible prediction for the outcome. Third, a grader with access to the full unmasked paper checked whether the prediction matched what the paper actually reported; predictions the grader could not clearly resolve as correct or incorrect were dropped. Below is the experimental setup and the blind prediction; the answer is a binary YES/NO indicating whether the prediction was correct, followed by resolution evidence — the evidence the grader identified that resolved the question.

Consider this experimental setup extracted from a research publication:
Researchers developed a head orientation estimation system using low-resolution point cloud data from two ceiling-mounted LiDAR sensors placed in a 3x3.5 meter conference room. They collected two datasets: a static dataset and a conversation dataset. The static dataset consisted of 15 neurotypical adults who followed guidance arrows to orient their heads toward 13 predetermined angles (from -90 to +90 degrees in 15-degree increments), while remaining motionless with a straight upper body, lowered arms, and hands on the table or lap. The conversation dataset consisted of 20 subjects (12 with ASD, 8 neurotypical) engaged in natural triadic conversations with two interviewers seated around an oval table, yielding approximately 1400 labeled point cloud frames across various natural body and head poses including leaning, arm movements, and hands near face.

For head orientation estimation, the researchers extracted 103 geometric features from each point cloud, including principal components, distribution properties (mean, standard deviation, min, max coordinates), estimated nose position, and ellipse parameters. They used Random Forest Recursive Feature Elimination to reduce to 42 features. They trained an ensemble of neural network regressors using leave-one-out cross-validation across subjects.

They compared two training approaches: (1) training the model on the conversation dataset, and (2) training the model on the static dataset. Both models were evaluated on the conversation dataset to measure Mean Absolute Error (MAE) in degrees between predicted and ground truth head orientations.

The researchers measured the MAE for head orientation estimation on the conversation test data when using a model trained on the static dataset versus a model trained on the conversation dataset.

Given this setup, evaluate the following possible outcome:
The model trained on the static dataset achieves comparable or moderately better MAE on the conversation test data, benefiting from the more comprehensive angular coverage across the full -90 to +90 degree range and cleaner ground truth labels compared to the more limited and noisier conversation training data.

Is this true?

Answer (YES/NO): NO